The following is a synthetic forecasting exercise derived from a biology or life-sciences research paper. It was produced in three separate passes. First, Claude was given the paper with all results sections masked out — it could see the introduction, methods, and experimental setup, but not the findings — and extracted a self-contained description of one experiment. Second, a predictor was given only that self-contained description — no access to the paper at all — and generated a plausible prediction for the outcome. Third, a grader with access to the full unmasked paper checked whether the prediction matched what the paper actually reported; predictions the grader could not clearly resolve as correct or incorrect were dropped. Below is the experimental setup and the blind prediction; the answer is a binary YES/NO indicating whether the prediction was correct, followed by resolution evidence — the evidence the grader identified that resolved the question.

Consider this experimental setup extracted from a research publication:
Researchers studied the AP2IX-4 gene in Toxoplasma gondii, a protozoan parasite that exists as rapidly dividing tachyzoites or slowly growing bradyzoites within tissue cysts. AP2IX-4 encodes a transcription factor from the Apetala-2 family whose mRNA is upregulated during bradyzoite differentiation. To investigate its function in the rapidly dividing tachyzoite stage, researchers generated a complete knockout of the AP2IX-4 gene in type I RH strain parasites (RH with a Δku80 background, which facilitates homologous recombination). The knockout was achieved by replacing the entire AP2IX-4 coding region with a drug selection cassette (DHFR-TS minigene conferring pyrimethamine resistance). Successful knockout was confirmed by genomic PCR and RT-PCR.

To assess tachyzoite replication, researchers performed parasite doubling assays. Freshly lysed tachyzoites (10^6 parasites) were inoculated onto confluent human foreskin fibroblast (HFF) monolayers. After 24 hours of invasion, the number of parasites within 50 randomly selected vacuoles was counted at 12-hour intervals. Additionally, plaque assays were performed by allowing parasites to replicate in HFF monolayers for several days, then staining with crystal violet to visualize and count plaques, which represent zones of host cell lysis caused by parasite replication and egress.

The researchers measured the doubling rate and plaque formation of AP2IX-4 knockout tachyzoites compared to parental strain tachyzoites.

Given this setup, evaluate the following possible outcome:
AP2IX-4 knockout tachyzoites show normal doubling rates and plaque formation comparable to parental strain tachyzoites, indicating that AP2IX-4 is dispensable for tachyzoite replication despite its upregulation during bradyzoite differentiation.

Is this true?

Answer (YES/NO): YES